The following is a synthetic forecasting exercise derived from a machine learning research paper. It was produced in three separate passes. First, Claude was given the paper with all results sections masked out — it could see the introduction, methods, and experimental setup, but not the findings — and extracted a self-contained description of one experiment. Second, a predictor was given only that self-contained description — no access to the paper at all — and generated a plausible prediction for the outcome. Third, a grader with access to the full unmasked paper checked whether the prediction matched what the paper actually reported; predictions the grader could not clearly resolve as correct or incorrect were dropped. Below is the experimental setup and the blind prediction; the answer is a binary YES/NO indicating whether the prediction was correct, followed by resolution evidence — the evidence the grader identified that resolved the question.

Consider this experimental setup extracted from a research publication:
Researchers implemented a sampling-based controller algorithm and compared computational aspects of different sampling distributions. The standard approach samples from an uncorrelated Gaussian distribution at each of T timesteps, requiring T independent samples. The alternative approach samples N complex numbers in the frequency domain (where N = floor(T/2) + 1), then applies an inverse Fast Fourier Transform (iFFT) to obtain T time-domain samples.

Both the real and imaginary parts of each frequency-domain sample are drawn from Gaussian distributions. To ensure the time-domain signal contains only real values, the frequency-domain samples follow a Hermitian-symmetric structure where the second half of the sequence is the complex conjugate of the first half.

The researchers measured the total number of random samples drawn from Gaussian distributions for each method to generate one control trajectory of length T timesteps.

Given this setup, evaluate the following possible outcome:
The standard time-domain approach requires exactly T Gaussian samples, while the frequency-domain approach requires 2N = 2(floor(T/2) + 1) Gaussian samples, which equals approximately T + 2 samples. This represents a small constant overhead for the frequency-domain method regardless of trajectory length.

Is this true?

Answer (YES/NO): NO